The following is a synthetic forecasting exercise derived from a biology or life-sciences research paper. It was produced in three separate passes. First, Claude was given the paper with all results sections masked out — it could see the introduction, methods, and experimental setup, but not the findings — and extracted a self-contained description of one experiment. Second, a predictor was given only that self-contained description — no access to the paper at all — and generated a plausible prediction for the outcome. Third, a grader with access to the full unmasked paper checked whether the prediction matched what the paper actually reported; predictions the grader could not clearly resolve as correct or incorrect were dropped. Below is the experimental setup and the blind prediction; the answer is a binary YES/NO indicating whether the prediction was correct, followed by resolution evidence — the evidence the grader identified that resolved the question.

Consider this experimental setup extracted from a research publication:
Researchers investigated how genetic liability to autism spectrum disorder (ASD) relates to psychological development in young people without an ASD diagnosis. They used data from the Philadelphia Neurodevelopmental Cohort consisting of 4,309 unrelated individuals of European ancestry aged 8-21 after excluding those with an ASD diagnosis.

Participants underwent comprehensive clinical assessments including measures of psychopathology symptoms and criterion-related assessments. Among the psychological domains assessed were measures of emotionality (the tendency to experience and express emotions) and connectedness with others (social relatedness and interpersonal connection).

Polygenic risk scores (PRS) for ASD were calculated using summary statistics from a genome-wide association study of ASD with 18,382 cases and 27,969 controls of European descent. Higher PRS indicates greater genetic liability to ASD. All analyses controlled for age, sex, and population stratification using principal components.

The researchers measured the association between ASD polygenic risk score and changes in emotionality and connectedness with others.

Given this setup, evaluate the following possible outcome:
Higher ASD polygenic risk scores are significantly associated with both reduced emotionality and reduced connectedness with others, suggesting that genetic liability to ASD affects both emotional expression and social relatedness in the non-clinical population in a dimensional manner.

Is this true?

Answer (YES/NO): YES